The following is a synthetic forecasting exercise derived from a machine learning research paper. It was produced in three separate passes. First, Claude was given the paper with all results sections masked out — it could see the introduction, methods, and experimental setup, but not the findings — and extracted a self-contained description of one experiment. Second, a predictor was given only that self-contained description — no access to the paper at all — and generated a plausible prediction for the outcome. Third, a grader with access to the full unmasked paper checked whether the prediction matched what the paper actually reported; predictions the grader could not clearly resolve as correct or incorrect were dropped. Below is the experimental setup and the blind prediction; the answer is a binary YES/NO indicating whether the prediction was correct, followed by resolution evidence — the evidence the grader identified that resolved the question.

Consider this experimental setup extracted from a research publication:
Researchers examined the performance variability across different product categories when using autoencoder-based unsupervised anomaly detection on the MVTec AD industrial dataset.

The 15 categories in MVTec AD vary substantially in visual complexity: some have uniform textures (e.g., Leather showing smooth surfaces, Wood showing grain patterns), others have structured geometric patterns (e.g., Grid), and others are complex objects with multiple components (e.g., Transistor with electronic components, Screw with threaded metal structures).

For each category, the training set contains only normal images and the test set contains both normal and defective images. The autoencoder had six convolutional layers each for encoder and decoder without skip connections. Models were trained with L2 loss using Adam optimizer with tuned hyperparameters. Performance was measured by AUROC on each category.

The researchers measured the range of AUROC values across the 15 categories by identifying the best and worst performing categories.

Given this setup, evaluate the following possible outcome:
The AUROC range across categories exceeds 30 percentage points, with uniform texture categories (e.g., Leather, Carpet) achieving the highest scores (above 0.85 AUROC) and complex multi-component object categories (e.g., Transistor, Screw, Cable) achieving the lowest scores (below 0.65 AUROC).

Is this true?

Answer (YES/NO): NO